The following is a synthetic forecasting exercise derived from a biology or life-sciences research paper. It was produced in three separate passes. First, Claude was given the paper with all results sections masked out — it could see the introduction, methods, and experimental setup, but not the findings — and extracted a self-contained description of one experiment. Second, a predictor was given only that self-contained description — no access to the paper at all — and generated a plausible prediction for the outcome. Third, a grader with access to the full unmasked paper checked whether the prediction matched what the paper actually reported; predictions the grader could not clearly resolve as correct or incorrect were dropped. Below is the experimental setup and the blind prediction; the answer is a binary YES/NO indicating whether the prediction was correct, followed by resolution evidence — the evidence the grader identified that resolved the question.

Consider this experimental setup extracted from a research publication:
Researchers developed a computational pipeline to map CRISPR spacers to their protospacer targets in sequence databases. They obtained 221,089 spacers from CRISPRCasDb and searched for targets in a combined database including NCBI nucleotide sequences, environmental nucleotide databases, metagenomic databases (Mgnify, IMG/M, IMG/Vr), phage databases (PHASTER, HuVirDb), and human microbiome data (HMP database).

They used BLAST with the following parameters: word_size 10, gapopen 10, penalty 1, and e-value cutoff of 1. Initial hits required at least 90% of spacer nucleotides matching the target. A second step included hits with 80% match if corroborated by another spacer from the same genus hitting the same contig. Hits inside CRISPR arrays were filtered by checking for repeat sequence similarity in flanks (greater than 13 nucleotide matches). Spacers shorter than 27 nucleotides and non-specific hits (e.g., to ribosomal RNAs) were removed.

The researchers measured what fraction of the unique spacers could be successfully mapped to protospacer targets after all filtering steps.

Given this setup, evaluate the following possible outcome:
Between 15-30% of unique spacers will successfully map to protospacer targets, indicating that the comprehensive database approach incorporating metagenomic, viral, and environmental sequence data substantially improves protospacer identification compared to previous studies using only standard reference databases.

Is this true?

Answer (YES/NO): NO